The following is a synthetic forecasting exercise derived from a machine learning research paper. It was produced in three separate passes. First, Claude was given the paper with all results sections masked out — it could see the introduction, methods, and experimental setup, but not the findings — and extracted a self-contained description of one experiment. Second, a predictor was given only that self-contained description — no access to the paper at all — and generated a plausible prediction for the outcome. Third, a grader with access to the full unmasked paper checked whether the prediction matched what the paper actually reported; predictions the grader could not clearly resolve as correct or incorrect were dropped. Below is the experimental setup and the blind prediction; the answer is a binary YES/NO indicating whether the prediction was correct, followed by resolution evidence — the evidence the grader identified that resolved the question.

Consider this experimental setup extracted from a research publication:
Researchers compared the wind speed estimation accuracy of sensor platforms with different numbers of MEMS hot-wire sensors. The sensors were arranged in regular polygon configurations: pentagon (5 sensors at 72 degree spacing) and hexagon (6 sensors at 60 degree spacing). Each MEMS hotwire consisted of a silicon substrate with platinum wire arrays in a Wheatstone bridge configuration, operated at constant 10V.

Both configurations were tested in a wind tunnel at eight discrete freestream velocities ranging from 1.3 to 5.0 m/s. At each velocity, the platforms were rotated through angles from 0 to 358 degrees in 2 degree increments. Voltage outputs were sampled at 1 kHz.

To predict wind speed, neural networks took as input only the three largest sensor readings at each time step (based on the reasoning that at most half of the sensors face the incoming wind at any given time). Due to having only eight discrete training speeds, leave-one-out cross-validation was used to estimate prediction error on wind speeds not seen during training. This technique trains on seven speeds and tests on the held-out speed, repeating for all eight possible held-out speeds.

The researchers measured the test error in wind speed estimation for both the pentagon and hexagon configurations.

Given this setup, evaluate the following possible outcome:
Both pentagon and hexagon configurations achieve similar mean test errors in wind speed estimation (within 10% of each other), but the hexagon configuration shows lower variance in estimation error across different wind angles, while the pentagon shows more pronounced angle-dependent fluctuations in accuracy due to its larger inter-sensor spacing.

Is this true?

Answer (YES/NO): NO